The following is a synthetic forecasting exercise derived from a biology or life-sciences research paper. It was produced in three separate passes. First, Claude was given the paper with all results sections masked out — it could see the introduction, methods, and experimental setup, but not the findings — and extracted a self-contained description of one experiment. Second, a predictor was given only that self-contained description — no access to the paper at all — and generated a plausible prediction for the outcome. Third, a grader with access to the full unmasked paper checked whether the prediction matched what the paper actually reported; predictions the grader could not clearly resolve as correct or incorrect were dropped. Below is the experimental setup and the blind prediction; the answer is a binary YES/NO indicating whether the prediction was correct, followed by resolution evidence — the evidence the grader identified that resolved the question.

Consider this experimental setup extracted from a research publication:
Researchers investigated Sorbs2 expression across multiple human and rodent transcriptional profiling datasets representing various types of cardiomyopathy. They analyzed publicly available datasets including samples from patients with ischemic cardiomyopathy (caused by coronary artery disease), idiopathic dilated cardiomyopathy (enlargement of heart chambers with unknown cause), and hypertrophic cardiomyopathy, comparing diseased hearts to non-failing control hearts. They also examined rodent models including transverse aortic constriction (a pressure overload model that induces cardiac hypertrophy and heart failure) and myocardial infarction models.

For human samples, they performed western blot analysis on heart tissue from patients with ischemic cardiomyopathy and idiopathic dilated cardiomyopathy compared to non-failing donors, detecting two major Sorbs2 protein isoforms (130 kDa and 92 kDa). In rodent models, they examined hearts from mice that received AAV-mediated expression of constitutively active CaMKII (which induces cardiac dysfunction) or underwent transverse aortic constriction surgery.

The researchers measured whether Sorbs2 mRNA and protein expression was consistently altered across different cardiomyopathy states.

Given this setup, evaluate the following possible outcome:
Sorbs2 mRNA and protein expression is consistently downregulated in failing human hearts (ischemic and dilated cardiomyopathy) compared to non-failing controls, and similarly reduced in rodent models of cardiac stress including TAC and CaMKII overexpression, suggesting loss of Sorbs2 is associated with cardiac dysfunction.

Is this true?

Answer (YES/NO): NO